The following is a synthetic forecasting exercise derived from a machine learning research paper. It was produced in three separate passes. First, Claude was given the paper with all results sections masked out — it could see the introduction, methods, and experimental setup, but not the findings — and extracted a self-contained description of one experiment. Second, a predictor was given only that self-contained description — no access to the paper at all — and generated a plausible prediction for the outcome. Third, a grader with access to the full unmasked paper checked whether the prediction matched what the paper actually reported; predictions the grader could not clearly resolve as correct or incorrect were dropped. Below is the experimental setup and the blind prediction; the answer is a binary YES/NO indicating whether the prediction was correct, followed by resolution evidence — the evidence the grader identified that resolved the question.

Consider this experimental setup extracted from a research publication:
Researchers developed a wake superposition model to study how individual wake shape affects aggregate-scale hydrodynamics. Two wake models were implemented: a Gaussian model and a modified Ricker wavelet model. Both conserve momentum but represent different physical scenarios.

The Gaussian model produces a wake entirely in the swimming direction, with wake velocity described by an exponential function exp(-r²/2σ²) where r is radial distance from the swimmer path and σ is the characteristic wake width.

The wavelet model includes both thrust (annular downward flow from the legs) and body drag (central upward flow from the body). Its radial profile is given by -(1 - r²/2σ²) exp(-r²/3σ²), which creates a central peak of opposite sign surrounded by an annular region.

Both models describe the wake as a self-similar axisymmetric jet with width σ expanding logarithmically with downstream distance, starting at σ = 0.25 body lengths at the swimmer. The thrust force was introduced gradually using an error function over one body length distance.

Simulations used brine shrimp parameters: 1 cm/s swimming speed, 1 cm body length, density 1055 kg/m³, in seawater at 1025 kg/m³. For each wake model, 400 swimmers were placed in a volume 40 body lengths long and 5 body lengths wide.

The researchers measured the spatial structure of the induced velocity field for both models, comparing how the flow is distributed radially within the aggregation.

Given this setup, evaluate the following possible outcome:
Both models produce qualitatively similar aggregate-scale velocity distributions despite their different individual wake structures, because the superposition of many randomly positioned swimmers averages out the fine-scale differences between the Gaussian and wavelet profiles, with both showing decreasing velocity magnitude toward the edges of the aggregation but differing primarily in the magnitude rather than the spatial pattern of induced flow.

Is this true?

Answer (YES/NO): NO